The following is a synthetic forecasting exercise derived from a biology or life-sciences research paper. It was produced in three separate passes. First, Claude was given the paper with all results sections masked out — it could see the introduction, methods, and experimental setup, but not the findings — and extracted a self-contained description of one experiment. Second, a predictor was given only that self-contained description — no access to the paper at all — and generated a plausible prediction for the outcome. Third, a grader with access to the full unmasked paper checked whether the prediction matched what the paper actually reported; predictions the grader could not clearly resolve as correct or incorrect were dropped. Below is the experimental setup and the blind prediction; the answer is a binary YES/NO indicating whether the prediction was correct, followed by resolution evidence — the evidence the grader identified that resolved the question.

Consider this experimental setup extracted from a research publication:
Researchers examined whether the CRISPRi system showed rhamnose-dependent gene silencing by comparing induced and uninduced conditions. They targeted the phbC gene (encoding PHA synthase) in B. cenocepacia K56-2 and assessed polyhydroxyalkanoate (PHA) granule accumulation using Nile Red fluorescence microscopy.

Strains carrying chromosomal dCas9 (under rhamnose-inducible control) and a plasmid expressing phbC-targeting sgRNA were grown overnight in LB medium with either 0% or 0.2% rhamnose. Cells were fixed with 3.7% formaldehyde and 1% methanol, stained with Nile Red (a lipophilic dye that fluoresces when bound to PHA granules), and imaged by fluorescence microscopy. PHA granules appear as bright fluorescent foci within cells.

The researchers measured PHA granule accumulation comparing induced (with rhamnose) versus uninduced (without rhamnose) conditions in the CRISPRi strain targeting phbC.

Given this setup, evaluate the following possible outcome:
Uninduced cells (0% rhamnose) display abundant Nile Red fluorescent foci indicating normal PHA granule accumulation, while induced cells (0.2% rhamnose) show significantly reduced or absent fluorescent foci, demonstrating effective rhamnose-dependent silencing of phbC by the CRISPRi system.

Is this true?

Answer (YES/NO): YES